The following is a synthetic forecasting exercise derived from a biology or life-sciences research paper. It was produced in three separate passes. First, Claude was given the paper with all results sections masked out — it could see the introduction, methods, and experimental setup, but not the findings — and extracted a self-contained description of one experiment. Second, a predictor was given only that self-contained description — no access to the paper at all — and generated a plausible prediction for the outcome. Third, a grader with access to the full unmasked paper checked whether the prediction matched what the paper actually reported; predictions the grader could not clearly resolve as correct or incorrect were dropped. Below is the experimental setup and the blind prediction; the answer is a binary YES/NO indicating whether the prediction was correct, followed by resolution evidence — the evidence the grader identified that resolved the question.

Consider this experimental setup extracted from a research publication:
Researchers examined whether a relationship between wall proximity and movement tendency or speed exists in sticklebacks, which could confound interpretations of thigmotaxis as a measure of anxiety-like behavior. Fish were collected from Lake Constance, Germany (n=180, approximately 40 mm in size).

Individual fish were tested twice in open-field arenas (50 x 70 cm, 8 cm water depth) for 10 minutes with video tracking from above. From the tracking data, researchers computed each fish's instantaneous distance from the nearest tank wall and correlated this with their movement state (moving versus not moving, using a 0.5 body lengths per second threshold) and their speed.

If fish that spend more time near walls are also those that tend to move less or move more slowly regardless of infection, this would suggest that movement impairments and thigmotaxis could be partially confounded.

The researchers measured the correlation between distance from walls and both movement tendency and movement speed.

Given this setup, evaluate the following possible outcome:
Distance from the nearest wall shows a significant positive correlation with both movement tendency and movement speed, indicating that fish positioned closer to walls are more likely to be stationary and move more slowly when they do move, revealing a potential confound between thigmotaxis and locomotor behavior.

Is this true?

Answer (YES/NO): NO